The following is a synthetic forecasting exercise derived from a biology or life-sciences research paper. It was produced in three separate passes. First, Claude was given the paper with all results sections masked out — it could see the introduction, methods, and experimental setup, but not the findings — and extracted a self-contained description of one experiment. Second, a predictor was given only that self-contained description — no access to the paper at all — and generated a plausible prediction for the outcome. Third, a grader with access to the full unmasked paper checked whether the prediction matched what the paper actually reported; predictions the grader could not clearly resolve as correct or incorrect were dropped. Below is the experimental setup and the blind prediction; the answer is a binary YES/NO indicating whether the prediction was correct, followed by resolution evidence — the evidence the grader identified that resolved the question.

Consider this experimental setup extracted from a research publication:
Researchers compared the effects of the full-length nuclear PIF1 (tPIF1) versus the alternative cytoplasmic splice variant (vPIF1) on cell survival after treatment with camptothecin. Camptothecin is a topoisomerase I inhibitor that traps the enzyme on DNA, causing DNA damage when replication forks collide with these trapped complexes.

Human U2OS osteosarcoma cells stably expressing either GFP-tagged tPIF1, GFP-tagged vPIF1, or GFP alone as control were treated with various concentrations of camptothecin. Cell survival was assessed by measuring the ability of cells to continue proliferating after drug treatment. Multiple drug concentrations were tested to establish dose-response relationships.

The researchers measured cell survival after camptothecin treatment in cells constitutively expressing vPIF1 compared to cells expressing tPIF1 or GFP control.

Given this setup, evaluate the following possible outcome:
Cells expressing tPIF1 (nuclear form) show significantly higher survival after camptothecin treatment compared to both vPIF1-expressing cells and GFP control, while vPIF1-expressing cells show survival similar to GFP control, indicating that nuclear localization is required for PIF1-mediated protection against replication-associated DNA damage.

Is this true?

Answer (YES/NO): NO